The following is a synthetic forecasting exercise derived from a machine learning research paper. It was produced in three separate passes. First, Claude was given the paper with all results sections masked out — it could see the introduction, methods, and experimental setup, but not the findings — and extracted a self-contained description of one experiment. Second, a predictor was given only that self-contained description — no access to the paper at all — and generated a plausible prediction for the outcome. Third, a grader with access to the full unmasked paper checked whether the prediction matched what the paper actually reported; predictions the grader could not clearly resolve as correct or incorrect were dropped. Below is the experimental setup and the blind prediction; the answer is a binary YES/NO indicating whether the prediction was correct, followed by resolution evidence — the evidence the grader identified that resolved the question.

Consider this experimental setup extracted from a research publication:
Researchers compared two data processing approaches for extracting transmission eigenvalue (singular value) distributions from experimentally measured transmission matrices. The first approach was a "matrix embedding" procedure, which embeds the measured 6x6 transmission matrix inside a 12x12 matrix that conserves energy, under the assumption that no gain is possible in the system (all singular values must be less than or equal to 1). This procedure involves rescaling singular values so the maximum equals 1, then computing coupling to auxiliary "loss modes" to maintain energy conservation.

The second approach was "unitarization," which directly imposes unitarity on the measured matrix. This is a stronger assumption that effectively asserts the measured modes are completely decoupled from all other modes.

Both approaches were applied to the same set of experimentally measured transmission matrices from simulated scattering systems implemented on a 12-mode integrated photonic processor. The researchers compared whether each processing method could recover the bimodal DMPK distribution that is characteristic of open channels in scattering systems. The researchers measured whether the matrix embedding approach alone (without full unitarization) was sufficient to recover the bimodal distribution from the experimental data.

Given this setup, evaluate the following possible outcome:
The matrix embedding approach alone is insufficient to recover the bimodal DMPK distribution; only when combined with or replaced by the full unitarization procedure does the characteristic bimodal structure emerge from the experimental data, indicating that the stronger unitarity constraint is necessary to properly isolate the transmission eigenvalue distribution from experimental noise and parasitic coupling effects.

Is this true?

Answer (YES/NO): NO